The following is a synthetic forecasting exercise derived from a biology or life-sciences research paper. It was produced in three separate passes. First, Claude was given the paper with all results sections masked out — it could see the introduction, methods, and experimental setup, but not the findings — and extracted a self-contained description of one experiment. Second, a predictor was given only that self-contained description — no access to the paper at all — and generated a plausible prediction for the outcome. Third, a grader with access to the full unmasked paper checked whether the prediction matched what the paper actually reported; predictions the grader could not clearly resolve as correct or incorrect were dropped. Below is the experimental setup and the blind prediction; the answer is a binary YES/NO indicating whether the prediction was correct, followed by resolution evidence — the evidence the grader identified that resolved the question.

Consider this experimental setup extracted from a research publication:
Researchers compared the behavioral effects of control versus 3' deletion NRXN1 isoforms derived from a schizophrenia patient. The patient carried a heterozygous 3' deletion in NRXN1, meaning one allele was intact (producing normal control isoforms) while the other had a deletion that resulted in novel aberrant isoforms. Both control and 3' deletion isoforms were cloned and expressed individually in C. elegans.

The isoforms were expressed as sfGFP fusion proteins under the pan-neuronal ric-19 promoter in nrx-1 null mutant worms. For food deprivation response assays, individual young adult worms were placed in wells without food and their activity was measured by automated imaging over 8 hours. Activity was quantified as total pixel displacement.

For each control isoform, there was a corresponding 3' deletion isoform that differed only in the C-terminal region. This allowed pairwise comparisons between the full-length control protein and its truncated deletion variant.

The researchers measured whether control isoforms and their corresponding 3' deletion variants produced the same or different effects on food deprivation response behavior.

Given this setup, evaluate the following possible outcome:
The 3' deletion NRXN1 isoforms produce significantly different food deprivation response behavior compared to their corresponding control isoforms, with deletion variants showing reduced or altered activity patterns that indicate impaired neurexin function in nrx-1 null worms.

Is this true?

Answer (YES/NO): YES